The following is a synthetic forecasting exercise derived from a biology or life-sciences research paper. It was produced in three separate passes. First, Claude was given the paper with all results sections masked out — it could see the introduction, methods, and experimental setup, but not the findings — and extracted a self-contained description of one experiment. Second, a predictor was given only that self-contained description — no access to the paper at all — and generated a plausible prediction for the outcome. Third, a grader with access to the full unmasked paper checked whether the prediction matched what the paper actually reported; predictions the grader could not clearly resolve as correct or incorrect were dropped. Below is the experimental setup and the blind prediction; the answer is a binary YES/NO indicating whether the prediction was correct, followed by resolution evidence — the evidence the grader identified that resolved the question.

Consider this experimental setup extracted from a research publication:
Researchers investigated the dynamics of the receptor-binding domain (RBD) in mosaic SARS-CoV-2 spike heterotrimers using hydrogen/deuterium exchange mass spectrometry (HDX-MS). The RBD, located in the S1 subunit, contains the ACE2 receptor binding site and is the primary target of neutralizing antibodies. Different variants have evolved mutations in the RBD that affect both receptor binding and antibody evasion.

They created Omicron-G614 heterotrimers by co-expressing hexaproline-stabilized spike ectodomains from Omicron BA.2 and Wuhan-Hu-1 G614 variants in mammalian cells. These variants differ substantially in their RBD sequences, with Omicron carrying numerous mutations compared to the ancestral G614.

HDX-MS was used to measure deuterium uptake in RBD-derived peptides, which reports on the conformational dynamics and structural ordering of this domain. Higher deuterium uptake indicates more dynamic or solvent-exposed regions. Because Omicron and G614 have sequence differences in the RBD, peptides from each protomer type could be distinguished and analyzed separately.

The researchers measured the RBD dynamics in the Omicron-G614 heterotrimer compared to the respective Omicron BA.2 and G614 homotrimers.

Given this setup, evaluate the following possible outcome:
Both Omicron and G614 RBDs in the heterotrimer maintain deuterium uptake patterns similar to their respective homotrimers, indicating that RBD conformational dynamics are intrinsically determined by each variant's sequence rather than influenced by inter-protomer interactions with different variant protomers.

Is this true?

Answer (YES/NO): YES